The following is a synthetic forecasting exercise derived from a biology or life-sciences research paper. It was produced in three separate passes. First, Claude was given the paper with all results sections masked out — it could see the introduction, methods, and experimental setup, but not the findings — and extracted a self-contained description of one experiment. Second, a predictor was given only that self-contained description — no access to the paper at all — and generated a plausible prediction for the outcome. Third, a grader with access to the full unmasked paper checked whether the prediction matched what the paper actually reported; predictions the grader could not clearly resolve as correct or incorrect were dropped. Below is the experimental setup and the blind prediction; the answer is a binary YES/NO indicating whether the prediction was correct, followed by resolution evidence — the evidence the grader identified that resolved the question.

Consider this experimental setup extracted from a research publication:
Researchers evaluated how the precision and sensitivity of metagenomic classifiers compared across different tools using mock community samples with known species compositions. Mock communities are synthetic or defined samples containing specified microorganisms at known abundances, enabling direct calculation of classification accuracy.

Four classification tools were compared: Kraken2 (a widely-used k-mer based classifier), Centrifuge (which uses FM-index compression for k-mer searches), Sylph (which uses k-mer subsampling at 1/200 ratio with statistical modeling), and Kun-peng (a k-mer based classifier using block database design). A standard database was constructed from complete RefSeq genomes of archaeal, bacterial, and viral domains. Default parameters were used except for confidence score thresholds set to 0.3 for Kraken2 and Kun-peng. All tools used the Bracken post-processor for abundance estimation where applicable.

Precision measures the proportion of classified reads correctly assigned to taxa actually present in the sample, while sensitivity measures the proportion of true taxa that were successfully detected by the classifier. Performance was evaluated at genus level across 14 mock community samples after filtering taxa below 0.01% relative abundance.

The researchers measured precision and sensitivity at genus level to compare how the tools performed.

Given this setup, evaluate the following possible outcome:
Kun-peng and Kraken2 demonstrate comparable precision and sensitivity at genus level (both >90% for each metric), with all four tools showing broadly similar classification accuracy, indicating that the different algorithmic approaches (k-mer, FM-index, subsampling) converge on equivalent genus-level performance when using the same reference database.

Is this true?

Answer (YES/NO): NO